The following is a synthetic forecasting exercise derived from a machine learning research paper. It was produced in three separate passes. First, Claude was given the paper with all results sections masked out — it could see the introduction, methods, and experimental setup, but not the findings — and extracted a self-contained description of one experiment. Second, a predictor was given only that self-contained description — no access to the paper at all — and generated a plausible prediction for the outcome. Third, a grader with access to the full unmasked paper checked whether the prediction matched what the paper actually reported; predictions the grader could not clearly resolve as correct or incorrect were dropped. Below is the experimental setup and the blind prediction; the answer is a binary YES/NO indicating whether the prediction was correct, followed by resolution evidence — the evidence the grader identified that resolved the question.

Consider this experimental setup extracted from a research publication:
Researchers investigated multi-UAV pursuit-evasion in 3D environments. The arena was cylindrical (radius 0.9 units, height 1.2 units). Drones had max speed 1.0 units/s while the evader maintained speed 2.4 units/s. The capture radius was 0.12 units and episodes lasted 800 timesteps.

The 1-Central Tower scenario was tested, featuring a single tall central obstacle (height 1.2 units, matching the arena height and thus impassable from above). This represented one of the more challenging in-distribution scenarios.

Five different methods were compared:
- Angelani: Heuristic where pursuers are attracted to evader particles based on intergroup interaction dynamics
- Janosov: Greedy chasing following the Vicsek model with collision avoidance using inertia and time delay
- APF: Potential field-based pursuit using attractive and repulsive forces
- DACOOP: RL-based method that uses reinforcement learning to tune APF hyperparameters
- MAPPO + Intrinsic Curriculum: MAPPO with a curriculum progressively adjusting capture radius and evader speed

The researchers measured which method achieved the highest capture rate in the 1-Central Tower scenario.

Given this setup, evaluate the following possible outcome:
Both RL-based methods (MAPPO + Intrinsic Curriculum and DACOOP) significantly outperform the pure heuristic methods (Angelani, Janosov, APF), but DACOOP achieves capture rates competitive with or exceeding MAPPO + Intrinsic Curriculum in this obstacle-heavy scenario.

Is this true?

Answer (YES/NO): NO